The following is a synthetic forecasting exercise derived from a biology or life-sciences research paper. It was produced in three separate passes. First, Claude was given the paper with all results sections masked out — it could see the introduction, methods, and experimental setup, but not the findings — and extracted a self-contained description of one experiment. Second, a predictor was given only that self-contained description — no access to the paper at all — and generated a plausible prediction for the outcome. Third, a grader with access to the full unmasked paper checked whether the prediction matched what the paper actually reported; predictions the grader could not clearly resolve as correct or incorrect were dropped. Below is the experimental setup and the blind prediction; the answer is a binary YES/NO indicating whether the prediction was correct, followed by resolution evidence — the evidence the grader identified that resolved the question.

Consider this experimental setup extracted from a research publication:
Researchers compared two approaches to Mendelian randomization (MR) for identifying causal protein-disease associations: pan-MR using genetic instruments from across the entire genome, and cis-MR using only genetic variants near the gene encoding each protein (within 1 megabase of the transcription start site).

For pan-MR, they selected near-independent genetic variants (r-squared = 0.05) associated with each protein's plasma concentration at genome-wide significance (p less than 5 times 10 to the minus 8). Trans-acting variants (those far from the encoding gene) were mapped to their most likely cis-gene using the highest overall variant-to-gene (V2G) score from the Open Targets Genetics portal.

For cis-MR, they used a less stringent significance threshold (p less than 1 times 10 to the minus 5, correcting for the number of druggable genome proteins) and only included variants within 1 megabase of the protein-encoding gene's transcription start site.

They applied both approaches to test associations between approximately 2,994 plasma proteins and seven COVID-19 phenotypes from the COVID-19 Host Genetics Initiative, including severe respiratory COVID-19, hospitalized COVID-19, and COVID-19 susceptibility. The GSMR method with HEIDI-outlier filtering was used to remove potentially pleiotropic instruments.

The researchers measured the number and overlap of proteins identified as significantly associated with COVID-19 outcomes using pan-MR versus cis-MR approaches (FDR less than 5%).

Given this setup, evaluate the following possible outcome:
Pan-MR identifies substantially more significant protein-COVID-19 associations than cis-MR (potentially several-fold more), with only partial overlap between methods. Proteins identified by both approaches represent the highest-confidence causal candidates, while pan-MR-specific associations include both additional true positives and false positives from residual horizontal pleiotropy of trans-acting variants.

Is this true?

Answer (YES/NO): YES